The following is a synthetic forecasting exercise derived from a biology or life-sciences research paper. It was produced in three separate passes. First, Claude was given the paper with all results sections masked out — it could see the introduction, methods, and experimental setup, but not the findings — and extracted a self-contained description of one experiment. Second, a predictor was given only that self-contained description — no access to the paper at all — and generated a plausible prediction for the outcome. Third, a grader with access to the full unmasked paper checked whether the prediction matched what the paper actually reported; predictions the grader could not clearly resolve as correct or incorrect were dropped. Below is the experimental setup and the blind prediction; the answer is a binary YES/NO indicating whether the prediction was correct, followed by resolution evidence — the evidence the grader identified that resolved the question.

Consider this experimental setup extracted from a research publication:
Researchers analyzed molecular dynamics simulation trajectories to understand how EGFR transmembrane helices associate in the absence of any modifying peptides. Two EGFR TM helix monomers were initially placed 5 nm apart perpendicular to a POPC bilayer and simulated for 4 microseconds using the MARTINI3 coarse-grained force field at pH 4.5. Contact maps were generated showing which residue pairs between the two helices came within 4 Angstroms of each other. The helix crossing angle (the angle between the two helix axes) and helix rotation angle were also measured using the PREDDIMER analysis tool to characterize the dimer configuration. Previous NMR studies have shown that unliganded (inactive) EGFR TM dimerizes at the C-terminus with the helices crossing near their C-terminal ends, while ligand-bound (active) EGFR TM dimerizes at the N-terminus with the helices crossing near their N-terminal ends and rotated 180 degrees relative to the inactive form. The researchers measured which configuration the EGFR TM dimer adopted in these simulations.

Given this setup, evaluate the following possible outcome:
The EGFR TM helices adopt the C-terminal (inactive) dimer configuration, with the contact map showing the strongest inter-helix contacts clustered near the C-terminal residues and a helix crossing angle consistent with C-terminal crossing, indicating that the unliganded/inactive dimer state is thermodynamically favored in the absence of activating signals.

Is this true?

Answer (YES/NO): NO